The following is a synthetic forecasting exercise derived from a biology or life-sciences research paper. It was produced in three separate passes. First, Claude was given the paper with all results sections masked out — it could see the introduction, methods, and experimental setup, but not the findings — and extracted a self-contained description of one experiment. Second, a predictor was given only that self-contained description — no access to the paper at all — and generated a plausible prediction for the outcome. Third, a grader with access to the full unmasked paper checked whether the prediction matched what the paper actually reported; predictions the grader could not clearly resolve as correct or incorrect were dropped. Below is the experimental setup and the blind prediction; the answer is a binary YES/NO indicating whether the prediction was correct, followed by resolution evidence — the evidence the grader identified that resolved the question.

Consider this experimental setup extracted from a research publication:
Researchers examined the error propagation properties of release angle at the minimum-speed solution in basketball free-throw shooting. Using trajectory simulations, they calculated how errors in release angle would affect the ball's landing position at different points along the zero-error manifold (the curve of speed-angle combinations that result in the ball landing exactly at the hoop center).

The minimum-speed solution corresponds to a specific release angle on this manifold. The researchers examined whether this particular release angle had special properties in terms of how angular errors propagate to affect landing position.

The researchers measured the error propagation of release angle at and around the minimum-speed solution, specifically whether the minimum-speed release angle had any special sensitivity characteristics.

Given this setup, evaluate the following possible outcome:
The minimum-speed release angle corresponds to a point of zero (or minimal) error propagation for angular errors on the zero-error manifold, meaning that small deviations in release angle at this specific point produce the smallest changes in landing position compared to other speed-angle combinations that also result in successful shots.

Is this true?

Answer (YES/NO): YES